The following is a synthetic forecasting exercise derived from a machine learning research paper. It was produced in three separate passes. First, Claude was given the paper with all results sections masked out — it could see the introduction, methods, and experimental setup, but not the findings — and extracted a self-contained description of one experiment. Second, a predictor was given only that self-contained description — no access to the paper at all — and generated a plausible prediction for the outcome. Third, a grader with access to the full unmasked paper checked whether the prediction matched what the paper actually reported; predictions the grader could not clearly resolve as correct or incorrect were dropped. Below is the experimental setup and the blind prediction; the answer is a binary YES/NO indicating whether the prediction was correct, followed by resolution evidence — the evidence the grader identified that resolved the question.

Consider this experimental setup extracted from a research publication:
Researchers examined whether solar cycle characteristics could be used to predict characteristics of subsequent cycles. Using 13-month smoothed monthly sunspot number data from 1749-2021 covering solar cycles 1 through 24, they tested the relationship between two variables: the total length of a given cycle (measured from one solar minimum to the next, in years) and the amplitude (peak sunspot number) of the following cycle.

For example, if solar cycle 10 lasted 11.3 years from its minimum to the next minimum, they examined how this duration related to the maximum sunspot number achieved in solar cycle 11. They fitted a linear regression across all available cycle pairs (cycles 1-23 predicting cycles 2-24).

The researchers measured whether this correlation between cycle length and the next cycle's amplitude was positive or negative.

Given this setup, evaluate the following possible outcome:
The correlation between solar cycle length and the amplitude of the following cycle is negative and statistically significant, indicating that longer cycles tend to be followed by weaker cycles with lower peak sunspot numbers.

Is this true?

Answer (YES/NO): YES